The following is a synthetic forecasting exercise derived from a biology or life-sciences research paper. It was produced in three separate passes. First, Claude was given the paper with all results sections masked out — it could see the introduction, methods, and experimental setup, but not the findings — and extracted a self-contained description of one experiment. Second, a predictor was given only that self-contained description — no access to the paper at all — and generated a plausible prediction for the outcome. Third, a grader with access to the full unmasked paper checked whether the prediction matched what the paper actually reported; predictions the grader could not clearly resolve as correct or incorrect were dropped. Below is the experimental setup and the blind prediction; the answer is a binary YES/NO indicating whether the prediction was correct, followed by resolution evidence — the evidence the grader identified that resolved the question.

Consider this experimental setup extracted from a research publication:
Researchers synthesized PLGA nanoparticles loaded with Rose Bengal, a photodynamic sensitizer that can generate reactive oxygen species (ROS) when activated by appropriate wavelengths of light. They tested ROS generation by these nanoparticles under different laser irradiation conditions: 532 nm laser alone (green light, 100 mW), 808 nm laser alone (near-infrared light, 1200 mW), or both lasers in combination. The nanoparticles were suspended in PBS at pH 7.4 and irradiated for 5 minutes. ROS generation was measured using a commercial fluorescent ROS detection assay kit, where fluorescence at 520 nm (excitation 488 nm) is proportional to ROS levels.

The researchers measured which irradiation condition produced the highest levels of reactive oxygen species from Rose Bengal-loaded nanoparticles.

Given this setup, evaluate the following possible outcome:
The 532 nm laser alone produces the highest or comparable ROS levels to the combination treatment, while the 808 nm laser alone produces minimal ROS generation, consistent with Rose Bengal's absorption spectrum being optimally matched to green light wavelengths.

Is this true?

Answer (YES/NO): YES